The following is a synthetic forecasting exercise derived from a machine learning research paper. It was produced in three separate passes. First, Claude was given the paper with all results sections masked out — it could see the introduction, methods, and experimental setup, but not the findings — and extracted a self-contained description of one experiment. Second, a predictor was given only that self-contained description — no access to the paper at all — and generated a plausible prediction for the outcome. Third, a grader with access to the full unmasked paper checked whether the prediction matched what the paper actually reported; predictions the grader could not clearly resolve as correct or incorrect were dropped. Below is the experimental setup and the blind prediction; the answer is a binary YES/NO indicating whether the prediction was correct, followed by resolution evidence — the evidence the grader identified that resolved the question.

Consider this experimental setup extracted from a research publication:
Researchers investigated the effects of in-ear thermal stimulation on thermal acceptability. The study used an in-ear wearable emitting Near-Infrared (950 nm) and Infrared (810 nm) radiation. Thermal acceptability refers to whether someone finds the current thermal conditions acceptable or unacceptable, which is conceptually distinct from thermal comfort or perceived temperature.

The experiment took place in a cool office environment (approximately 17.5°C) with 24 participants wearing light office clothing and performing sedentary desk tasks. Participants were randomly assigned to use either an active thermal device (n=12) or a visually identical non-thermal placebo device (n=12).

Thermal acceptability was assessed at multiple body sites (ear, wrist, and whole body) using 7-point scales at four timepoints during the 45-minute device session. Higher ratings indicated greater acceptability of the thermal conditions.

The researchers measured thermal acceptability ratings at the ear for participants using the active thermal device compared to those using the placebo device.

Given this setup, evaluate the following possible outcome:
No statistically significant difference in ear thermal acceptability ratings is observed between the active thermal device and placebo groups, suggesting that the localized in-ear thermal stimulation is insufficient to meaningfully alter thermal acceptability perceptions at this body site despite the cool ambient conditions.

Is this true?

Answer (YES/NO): NO